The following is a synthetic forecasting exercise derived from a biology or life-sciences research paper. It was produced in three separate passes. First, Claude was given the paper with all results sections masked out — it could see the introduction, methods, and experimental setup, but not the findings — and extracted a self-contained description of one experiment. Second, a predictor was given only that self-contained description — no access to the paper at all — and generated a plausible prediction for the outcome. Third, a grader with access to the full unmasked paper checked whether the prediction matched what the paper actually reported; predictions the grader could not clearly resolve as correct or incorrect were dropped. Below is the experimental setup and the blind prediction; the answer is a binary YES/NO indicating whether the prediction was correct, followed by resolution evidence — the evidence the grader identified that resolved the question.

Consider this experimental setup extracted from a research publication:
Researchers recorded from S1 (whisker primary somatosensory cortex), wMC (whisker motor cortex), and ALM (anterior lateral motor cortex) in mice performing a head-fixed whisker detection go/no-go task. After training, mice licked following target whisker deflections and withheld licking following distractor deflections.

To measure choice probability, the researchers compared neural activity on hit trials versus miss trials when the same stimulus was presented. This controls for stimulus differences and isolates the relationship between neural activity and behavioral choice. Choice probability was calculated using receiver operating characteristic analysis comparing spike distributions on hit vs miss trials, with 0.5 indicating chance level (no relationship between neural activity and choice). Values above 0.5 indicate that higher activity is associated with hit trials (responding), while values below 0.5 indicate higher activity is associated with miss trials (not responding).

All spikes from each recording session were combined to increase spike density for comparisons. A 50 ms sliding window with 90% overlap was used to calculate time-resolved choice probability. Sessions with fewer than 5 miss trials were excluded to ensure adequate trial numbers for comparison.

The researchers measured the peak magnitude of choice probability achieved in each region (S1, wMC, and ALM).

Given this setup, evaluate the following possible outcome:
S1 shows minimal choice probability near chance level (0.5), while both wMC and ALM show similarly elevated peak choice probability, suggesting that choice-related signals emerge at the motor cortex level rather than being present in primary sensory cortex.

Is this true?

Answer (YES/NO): NO